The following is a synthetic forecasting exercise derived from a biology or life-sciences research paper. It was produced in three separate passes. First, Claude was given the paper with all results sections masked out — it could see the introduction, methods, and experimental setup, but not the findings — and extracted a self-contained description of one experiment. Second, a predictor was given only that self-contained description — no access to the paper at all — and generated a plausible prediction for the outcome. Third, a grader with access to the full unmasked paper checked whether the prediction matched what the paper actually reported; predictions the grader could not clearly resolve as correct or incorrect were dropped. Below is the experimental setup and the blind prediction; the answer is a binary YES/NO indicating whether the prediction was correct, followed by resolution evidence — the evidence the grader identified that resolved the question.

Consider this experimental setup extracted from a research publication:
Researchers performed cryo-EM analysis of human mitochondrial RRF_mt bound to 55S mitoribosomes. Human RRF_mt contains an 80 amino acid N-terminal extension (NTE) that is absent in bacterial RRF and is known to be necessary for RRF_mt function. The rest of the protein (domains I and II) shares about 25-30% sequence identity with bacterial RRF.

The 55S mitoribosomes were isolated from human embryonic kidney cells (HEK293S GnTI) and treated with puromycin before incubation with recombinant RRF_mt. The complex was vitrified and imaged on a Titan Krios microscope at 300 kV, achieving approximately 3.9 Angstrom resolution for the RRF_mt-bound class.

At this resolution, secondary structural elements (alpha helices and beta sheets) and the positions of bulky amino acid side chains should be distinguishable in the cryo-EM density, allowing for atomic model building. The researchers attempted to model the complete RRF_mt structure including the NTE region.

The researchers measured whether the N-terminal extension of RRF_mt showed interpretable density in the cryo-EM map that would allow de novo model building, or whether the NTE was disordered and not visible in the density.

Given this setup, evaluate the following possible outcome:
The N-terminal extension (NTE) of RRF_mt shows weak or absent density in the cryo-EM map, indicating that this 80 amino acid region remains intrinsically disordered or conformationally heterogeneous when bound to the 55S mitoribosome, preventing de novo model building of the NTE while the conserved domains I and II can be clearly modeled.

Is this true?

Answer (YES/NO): NO